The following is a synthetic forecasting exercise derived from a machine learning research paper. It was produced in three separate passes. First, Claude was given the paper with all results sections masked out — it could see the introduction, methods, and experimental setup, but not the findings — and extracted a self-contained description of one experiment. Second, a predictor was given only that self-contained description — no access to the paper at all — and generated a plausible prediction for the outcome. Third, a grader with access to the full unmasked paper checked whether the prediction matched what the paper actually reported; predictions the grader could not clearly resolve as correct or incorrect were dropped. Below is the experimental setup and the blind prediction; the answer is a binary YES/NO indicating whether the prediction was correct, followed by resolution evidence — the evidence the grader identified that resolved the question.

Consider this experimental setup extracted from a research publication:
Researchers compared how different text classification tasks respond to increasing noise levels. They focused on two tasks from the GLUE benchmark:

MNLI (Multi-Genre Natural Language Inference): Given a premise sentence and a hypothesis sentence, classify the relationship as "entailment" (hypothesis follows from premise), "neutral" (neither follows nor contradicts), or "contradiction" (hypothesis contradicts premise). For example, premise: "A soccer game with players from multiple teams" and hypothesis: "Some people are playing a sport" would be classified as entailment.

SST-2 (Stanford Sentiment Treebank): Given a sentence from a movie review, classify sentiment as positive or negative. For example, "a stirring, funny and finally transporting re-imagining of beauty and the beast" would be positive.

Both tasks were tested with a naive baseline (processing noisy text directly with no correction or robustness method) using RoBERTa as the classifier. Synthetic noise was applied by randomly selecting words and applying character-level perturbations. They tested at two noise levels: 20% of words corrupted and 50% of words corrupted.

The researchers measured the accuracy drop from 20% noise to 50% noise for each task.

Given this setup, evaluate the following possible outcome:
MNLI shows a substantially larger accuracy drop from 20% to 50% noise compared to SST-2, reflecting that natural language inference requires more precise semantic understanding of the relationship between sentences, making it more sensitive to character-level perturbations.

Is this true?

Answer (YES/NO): YES